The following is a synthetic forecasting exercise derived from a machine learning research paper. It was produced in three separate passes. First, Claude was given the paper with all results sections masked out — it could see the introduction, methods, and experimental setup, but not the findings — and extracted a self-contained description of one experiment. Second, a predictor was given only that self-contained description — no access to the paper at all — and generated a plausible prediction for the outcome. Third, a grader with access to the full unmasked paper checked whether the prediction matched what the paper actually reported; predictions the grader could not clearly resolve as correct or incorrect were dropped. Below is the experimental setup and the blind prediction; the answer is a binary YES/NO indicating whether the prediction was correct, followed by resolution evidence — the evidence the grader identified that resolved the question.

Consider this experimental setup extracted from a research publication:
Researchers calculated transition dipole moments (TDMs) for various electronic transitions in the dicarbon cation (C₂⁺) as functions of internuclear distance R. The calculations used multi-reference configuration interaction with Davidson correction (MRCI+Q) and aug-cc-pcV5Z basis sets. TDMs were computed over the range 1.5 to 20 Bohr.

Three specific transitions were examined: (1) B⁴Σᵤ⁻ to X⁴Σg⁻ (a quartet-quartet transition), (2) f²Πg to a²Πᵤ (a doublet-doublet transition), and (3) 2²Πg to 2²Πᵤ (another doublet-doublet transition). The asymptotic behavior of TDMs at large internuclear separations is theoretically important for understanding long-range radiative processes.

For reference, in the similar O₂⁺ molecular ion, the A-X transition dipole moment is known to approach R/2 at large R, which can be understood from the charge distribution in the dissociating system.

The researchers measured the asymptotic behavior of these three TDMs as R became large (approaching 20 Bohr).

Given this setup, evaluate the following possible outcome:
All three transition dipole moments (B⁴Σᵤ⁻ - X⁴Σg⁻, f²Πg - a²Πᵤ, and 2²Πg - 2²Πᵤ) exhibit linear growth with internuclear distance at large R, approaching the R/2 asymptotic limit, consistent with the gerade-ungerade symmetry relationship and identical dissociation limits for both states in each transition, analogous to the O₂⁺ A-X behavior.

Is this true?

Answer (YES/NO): YES